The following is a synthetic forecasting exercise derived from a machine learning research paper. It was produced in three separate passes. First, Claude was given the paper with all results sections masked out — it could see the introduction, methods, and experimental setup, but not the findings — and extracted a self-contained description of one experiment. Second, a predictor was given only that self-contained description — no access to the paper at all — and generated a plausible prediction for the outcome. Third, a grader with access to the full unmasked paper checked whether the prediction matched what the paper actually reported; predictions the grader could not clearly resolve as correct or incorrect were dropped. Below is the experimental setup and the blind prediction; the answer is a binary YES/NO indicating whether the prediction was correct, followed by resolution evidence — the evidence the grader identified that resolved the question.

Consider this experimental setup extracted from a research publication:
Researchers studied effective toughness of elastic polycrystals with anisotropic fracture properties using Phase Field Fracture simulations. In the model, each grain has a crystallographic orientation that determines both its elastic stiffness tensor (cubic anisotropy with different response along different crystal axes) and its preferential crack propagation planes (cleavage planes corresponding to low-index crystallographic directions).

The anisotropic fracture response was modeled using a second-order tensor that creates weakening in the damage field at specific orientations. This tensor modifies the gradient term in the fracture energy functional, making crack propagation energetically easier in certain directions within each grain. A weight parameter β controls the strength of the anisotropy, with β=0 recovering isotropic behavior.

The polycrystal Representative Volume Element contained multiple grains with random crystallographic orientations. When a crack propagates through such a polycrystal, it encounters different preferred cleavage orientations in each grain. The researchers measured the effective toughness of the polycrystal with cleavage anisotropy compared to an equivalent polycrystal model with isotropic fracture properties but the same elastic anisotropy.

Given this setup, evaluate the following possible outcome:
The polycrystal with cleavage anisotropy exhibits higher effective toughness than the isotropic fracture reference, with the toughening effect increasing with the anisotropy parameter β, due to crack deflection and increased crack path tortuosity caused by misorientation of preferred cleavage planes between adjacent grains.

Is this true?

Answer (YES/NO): YES